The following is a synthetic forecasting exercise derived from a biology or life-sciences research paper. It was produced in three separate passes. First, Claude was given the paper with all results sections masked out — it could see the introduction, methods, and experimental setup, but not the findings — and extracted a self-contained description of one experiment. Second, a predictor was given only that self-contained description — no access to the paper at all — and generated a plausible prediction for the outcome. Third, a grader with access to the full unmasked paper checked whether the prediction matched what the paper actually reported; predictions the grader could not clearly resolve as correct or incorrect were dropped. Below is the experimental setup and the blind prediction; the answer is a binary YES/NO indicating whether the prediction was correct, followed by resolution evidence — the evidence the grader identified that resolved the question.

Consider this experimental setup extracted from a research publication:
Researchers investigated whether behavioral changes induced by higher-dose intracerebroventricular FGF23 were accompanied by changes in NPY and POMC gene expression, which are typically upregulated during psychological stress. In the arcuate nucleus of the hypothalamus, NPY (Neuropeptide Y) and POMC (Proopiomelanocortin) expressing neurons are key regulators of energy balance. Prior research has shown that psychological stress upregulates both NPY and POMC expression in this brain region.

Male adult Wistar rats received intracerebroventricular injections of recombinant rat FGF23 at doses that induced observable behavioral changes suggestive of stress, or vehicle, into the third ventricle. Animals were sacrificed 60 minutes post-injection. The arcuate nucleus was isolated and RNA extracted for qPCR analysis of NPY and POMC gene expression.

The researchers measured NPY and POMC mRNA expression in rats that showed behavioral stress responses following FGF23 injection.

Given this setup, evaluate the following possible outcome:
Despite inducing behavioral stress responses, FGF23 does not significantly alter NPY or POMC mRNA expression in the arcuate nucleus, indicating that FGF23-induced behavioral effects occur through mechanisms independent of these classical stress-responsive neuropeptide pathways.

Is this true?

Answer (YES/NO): YES